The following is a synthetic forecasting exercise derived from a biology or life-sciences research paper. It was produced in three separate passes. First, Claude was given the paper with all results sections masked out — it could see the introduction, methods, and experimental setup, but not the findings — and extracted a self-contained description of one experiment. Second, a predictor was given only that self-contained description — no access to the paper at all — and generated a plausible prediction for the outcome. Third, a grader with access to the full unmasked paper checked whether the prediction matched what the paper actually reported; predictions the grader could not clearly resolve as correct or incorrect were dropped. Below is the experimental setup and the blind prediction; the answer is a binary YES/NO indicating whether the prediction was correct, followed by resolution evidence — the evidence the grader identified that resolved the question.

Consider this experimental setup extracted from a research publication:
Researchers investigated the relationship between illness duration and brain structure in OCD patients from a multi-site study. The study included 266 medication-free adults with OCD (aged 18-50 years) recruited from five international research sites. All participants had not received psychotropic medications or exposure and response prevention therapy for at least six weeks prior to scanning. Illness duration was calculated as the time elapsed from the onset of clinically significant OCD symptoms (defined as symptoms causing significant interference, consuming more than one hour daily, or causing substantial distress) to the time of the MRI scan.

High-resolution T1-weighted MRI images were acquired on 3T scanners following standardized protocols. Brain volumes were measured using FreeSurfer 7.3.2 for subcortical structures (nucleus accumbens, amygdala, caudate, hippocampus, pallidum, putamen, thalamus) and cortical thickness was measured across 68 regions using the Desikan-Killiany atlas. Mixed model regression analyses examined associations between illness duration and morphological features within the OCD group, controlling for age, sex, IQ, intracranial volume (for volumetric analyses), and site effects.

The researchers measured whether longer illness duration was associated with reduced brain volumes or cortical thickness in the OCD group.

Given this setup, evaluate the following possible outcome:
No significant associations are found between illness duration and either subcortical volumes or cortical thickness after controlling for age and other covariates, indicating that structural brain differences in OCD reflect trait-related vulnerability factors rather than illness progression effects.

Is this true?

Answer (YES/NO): NO